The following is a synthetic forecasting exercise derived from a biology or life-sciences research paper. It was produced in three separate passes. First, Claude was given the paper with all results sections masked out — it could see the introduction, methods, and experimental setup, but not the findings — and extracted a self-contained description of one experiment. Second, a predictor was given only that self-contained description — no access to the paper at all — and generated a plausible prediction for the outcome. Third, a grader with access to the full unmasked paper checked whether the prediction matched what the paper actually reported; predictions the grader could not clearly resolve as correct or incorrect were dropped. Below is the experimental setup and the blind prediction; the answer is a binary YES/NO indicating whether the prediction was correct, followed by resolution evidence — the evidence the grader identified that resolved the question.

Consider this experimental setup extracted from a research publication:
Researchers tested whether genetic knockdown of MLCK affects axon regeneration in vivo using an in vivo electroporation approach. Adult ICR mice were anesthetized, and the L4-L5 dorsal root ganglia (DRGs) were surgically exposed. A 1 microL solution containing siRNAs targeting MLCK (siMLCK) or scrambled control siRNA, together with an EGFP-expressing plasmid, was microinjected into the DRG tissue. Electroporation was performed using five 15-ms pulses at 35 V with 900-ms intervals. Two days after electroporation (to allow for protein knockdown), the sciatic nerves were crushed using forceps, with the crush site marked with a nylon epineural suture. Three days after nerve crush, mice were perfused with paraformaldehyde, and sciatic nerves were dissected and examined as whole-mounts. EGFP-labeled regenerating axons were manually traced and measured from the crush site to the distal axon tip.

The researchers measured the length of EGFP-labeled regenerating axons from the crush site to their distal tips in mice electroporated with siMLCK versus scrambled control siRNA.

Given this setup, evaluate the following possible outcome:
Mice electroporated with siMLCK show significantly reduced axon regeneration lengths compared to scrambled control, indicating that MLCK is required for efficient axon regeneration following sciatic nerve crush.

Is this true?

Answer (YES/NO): YES